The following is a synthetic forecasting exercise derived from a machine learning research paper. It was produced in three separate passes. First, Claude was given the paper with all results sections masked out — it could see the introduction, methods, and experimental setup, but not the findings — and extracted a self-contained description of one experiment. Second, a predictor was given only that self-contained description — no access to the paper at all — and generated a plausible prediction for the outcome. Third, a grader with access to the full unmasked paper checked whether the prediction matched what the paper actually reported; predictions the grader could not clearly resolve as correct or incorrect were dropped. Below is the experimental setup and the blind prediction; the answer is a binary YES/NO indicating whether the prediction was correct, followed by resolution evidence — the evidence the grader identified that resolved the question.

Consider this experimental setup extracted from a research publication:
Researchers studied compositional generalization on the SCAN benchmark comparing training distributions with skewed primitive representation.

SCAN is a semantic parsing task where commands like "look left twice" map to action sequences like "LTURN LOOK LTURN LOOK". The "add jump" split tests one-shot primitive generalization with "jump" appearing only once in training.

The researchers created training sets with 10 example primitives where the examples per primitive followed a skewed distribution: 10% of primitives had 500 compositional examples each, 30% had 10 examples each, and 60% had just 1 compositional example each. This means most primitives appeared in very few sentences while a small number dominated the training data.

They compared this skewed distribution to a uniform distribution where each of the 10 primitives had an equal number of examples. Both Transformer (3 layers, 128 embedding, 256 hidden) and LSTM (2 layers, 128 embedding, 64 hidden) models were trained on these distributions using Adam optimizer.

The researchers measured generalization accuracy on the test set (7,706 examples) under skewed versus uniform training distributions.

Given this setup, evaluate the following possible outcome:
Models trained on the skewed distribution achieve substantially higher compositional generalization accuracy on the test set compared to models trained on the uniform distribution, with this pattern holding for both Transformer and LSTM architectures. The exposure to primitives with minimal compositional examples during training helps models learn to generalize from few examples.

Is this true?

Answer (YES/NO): NO